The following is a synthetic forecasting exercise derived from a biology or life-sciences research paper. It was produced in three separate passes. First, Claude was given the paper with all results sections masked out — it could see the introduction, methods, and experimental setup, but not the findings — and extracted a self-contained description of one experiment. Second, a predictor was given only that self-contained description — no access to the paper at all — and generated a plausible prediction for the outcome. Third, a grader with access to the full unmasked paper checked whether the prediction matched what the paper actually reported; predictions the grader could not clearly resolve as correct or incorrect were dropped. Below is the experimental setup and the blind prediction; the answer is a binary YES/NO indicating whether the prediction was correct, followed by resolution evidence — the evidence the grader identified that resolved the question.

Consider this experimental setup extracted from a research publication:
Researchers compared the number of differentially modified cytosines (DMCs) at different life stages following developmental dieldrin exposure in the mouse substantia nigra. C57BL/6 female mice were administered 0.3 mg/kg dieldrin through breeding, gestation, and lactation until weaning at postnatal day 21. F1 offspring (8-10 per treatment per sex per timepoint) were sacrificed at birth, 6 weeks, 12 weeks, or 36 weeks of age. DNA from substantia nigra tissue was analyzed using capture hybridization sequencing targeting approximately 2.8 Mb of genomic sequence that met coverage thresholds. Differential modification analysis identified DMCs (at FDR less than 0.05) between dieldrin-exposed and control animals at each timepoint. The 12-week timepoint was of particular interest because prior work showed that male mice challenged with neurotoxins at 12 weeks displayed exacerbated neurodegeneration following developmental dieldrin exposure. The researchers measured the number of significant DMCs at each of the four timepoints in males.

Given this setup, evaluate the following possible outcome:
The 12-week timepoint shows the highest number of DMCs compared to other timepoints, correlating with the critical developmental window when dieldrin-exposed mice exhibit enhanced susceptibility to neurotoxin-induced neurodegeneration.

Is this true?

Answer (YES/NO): NO